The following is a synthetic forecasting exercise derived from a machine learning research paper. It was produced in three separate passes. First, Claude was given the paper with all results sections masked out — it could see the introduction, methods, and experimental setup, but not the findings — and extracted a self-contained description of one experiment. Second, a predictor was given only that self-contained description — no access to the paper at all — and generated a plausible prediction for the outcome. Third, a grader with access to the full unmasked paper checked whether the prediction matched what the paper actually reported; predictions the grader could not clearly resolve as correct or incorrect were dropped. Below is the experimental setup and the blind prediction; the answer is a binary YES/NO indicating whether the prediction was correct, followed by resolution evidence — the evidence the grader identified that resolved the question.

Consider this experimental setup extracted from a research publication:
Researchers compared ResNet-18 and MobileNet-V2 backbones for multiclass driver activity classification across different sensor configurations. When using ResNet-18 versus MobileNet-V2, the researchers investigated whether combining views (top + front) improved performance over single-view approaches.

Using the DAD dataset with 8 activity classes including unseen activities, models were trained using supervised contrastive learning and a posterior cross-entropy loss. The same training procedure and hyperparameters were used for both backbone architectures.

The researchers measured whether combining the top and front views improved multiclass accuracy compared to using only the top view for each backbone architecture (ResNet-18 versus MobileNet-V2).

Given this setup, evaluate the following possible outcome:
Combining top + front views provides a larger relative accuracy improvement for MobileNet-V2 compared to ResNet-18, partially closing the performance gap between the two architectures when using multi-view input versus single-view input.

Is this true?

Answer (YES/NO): NO